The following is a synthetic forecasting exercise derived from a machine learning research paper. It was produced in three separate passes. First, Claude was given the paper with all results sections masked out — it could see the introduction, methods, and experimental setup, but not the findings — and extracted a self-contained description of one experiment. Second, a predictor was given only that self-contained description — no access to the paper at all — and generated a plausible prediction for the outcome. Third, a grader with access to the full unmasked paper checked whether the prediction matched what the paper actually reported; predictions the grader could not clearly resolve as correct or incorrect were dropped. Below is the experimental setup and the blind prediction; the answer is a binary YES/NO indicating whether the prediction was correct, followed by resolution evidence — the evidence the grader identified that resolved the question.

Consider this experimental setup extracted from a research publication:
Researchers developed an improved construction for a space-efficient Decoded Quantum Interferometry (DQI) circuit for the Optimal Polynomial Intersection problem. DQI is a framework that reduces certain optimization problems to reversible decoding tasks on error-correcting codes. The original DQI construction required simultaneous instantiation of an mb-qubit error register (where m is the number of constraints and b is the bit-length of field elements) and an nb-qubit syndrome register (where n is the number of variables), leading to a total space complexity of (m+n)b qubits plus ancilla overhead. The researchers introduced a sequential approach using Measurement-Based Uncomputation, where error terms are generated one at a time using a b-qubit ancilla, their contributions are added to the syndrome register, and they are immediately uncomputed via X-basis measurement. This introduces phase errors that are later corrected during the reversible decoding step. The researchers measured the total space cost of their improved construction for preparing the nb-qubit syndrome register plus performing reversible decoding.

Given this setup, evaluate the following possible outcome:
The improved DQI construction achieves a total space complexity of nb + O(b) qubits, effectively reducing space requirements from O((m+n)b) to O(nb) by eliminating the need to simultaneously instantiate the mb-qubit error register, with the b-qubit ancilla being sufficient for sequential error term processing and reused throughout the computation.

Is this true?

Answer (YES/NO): NO